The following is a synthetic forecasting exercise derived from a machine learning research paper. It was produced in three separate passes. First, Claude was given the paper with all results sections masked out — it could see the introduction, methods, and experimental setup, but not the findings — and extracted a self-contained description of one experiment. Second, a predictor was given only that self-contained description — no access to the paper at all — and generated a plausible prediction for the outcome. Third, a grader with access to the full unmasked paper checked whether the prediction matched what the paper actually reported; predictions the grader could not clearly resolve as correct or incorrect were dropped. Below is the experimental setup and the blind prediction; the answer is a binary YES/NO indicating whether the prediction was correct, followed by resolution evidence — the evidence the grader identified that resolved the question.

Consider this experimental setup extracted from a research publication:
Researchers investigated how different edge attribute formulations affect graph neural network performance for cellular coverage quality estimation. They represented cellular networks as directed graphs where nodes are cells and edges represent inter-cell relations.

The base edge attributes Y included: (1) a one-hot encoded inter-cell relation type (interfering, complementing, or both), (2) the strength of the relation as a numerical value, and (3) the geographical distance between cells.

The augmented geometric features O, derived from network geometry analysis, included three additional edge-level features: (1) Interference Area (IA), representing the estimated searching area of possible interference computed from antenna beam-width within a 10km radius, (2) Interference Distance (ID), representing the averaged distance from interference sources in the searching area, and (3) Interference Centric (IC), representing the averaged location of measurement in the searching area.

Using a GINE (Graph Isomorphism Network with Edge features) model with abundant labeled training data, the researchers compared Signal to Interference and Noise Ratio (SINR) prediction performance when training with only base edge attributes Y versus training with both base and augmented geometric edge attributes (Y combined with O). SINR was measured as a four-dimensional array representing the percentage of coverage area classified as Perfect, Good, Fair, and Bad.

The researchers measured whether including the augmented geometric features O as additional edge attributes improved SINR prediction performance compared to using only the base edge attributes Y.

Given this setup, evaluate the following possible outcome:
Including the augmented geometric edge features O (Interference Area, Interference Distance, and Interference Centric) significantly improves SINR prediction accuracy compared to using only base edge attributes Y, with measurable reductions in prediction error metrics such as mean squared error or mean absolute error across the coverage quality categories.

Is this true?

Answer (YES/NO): NO